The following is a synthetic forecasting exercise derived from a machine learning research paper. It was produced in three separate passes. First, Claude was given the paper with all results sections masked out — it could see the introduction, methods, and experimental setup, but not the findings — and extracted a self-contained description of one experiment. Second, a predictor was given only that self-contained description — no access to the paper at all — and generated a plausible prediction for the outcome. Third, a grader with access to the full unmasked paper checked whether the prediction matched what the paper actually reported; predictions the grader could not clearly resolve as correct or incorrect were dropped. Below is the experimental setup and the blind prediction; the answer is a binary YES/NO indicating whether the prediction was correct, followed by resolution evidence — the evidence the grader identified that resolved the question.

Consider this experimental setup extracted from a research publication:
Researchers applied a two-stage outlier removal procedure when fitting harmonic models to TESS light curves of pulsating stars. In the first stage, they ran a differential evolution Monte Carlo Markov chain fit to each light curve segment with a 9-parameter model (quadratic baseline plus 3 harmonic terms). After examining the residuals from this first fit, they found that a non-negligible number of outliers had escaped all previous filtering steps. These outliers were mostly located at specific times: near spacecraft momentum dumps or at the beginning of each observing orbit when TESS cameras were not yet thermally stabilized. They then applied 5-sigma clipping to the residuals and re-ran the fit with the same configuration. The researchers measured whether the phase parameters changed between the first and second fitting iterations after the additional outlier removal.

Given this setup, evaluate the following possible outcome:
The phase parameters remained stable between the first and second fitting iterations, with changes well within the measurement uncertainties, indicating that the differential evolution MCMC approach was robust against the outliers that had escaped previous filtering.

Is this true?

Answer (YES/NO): YES